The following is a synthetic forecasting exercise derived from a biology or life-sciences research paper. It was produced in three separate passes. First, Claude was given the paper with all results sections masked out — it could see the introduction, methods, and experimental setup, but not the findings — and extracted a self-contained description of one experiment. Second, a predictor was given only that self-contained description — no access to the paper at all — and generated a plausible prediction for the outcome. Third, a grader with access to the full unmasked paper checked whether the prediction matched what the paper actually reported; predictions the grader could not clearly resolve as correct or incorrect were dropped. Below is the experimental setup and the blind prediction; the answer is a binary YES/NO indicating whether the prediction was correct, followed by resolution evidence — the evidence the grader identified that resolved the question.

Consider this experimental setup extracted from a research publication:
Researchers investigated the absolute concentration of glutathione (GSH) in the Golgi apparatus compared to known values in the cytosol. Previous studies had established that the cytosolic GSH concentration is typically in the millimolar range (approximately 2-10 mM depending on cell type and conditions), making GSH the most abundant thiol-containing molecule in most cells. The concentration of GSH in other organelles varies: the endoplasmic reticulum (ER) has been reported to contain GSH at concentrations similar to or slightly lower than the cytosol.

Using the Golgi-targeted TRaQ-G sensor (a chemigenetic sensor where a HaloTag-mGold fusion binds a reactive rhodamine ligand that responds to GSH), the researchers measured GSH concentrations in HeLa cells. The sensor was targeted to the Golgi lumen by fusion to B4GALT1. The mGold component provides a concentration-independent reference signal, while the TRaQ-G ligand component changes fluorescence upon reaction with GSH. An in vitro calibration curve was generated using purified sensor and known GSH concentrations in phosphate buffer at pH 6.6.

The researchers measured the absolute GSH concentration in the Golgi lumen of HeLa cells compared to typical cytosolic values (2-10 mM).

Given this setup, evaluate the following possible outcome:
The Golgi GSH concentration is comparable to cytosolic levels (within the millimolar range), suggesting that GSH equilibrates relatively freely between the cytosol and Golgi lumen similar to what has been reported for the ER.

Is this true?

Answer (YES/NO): NO